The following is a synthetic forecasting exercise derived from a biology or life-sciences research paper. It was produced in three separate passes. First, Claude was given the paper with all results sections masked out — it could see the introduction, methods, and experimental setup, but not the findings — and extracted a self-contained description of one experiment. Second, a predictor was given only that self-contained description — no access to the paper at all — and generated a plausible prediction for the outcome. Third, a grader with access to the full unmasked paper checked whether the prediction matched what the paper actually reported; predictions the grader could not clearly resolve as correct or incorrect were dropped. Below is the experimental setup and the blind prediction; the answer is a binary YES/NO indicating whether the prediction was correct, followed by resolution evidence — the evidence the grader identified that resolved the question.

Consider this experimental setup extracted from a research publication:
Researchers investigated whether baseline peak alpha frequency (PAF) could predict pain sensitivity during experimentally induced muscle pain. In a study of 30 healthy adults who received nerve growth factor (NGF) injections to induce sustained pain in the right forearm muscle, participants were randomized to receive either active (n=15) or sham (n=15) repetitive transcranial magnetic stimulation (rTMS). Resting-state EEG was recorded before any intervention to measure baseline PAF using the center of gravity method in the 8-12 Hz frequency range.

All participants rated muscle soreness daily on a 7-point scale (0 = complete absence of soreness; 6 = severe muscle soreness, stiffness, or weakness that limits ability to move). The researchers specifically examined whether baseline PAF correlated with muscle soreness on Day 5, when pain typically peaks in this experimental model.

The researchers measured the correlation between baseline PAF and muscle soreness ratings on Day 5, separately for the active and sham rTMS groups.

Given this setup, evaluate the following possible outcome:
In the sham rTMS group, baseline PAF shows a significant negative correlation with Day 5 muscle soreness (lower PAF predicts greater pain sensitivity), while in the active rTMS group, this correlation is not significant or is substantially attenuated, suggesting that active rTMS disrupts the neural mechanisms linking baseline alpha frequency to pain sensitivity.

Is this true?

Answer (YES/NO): NO